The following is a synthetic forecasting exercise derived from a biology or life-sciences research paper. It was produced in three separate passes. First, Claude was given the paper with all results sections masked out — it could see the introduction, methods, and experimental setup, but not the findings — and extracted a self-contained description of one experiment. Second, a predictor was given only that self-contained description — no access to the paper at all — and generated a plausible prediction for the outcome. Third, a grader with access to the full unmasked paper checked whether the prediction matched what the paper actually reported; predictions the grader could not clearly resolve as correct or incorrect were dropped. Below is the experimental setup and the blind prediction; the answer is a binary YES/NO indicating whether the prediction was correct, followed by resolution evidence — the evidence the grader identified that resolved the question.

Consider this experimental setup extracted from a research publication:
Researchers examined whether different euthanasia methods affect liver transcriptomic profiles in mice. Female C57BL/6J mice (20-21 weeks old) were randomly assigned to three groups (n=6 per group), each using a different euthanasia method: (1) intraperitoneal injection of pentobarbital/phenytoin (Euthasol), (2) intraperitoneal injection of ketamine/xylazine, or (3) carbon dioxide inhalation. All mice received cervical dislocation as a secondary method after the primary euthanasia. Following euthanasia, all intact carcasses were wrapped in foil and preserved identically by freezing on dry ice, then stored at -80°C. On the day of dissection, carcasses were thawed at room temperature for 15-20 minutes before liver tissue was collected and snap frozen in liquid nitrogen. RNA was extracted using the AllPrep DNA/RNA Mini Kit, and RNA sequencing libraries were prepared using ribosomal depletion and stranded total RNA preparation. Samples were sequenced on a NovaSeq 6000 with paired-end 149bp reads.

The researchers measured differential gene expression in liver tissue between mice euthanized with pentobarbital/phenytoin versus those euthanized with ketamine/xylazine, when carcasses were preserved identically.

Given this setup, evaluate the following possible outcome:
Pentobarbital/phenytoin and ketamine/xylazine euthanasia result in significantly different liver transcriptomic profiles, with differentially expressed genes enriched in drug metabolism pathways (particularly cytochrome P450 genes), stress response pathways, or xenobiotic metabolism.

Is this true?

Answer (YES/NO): NO